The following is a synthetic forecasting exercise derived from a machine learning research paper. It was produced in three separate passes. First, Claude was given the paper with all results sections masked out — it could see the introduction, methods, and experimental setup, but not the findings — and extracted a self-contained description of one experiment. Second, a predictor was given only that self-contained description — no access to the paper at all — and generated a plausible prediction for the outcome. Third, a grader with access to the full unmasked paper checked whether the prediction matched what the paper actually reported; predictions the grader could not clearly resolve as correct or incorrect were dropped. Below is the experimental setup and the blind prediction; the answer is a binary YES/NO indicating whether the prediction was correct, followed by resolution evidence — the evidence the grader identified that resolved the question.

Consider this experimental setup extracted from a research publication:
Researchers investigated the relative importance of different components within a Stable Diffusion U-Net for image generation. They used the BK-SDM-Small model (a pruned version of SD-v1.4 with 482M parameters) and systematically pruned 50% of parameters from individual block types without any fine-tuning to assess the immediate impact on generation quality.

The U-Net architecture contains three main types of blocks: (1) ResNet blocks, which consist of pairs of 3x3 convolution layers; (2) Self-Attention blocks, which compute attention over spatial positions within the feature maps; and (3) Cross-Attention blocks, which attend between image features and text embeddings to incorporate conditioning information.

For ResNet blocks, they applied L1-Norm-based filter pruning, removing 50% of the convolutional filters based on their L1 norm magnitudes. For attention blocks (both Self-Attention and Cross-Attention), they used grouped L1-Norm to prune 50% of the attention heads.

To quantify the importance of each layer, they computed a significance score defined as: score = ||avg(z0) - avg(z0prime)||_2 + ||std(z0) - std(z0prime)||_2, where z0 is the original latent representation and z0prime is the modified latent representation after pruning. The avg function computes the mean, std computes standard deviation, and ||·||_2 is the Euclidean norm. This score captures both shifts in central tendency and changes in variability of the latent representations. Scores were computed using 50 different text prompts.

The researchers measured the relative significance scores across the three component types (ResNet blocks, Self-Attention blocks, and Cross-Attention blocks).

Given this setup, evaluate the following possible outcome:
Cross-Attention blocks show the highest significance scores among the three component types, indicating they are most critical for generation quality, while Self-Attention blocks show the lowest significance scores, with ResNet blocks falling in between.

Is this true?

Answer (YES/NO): NO